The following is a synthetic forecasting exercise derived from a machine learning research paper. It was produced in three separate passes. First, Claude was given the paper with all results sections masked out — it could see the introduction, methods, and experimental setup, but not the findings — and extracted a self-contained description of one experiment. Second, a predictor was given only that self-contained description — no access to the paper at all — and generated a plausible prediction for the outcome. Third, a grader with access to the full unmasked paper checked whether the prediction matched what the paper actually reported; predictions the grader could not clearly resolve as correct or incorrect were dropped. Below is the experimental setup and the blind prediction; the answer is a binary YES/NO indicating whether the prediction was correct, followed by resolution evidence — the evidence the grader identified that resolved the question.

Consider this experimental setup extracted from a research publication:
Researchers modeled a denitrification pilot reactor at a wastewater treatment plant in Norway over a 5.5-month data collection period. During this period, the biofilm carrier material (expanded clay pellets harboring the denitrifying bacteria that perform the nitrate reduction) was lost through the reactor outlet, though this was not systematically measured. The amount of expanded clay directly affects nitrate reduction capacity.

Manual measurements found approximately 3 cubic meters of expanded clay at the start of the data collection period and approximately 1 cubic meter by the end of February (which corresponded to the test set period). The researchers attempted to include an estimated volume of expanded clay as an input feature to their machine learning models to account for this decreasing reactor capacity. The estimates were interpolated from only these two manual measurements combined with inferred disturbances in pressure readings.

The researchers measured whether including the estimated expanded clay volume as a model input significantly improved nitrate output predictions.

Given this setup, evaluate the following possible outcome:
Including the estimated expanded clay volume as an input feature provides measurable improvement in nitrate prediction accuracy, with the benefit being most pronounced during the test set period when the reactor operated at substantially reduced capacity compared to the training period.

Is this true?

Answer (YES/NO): NO